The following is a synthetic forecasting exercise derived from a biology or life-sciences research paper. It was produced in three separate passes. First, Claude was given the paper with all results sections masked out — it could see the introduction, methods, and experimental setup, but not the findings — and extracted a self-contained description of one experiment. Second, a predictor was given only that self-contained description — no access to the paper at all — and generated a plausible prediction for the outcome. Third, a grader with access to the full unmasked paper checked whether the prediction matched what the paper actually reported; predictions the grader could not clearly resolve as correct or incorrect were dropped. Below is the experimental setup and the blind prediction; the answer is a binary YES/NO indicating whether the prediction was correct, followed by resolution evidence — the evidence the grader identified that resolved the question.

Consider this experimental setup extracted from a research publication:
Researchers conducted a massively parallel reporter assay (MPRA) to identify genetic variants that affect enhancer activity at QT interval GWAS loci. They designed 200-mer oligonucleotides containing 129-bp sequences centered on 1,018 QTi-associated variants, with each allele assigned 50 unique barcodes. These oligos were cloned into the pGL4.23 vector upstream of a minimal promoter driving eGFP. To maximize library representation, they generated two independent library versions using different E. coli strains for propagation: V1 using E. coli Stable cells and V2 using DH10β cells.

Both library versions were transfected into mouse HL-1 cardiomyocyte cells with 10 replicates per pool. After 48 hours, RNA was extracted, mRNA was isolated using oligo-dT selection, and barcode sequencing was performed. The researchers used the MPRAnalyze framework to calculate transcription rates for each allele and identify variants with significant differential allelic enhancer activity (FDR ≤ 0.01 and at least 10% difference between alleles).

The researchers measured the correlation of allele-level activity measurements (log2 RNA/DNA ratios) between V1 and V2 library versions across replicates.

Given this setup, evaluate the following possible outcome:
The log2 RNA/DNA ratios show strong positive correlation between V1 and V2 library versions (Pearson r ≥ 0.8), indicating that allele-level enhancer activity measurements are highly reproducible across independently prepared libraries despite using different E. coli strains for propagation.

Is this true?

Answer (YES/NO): YES